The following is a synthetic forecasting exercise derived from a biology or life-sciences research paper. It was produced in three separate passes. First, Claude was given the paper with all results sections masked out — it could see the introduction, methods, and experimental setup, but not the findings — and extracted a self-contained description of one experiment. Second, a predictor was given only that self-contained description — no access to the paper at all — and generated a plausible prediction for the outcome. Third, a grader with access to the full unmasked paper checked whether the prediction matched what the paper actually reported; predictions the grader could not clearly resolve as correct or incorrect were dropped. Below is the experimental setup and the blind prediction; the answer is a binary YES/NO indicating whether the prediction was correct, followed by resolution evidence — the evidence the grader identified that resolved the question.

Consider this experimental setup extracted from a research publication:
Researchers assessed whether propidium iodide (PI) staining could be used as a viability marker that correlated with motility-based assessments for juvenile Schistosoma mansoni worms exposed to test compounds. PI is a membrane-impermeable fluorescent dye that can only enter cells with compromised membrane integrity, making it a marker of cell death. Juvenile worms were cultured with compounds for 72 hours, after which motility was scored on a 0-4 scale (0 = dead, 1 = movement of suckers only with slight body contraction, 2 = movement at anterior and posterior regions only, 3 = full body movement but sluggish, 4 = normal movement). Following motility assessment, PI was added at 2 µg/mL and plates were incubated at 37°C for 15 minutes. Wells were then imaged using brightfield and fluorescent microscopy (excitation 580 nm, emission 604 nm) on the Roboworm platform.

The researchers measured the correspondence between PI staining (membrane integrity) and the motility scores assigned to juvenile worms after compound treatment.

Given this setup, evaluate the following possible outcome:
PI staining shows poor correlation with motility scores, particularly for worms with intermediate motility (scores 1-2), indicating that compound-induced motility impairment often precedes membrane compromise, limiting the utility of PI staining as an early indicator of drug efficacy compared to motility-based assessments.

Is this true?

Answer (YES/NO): NO